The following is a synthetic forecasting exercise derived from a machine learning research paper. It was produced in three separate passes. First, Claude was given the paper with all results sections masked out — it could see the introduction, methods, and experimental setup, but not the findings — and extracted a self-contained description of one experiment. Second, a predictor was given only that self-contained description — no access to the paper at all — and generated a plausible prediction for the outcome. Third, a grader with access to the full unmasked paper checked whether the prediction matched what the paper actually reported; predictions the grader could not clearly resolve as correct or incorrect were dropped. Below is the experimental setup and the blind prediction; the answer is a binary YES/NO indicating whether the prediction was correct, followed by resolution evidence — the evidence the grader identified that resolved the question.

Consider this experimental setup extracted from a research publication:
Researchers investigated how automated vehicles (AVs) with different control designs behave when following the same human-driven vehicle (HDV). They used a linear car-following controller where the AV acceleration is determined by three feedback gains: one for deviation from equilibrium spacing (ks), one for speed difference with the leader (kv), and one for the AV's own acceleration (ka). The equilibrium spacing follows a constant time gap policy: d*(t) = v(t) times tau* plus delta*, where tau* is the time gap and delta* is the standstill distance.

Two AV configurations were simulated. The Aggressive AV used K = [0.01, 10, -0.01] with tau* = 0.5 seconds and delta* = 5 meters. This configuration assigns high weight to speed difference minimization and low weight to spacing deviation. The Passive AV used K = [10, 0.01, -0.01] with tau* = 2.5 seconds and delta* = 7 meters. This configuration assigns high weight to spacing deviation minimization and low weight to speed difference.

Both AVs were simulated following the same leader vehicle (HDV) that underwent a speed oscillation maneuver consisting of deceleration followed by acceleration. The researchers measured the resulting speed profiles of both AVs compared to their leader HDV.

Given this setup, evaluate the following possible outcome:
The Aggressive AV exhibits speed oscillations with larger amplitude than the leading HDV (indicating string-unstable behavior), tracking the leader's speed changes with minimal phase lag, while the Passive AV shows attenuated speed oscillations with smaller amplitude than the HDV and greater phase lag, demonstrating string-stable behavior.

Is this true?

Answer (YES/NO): NO